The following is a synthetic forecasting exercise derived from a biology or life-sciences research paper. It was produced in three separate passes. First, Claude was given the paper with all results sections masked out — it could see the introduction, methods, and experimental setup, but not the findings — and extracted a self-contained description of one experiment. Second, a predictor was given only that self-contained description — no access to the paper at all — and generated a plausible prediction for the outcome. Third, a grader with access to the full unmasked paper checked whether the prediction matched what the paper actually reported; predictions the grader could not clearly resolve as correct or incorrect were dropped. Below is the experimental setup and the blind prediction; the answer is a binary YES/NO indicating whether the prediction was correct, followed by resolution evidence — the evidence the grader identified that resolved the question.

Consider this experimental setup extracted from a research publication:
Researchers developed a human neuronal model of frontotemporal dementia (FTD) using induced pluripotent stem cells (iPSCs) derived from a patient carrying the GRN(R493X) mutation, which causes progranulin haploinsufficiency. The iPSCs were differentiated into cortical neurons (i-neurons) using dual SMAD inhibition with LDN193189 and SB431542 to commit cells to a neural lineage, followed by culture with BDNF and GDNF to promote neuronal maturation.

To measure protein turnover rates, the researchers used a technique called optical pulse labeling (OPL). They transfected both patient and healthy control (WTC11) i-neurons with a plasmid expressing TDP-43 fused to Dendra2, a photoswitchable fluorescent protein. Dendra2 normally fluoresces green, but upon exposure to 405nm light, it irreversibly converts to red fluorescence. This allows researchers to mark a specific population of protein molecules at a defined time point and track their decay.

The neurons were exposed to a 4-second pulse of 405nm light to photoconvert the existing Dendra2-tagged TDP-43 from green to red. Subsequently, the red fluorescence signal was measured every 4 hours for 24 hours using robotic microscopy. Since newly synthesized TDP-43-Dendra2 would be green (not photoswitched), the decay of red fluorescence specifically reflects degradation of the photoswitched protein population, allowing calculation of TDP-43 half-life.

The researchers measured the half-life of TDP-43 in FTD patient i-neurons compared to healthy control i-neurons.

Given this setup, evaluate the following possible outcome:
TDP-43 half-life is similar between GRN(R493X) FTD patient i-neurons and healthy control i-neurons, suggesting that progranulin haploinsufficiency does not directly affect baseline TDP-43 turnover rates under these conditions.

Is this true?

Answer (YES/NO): NO